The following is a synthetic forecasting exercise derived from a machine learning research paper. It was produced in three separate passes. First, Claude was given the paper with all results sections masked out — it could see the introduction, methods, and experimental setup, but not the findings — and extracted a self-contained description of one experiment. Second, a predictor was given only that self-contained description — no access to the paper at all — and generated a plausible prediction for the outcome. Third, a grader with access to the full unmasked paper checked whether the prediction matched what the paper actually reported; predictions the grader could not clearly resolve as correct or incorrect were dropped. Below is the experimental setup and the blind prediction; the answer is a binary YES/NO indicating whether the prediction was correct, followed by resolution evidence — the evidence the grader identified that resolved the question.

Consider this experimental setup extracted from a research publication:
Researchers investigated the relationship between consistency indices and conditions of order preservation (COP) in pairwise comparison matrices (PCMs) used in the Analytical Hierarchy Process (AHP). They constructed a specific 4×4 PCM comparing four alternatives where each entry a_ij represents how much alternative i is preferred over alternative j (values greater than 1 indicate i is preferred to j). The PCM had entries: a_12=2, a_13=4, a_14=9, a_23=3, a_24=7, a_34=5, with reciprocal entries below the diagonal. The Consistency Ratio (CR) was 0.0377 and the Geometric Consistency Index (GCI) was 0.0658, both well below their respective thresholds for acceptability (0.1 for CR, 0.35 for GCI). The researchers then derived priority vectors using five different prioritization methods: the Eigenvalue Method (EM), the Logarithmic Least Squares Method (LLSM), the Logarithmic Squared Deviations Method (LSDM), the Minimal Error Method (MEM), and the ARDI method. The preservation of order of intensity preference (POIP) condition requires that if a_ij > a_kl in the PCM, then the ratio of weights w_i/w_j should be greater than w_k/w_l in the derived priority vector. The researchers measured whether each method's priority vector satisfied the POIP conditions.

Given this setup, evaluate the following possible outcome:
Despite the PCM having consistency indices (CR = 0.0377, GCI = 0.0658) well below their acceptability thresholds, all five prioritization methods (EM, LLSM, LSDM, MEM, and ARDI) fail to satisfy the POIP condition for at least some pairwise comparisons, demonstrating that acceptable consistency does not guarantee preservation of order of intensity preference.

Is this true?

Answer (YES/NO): NO